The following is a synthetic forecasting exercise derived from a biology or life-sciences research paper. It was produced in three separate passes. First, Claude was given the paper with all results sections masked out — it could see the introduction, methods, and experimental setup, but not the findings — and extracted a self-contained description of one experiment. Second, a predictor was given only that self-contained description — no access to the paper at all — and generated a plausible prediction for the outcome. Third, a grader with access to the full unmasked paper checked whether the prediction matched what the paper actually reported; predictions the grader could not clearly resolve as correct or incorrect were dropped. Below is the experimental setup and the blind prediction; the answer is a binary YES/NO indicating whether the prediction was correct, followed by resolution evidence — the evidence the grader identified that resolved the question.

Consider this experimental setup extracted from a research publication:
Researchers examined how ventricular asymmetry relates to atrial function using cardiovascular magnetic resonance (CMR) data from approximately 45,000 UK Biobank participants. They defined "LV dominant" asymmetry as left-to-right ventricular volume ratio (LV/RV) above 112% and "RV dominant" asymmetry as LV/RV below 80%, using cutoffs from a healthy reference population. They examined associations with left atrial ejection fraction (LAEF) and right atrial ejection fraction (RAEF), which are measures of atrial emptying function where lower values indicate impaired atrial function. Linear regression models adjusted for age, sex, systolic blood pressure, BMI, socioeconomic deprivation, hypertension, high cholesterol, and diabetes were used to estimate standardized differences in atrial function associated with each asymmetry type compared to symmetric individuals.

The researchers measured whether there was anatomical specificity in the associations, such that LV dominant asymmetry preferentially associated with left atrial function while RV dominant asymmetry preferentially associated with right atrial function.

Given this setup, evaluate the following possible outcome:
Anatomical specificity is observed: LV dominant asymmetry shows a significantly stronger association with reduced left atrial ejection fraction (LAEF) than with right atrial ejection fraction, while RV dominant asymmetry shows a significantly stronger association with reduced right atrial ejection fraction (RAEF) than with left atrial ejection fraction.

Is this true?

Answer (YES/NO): NO